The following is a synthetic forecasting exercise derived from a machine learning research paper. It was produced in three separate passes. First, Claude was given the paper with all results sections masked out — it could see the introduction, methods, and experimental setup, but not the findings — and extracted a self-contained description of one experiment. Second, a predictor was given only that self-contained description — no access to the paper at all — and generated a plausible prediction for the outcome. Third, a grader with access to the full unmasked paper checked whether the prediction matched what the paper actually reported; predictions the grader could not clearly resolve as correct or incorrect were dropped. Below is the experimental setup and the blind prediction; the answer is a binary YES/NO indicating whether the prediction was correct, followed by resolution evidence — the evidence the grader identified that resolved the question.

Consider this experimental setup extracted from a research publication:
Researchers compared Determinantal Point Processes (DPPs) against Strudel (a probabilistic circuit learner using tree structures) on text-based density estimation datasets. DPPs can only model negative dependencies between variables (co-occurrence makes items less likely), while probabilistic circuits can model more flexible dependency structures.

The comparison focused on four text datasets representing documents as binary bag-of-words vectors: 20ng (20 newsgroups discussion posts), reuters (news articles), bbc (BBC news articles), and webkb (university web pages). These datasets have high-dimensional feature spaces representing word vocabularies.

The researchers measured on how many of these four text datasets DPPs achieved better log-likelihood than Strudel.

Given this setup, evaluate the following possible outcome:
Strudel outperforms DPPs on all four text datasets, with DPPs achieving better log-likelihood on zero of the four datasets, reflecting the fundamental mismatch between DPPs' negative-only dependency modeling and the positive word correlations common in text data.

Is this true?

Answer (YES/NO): YES